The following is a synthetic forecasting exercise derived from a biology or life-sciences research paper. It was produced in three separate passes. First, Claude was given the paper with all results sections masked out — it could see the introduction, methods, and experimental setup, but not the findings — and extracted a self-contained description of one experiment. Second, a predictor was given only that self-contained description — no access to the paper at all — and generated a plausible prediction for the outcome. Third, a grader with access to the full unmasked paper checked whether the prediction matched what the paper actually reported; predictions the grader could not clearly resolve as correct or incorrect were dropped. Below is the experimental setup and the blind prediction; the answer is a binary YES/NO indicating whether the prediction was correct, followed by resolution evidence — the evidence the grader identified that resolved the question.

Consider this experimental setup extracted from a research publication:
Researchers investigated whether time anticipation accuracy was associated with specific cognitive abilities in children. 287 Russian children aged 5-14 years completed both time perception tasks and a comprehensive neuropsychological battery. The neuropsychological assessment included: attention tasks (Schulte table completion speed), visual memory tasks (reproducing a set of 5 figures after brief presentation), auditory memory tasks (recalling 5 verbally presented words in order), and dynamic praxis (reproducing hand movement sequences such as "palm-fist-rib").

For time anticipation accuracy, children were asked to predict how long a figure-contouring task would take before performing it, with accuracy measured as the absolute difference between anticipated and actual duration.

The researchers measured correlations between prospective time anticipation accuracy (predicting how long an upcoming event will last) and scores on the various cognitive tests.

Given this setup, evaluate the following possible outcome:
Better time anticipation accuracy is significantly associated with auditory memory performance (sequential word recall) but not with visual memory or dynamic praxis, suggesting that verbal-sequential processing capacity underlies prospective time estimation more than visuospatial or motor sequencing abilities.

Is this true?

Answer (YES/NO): NO